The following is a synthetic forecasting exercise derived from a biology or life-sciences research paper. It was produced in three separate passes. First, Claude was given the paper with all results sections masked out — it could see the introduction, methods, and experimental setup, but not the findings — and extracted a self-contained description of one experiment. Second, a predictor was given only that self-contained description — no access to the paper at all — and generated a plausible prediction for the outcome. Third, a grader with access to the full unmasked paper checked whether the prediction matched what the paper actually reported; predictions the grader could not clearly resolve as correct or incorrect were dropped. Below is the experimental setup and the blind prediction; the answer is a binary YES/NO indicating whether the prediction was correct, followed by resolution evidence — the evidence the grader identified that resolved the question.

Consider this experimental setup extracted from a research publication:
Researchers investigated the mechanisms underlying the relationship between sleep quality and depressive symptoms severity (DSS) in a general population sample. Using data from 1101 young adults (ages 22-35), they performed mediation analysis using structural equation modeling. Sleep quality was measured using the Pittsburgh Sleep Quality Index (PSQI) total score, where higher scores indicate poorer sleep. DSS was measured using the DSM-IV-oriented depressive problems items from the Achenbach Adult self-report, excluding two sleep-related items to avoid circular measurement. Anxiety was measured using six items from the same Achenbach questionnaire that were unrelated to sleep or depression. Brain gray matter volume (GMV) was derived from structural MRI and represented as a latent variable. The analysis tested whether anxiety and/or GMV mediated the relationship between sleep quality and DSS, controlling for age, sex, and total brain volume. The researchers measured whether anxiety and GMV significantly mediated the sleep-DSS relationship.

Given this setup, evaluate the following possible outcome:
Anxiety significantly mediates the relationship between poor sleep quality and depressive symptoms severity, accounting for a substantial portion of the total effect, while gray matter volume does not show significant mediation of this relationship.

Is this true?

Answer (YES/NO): YES